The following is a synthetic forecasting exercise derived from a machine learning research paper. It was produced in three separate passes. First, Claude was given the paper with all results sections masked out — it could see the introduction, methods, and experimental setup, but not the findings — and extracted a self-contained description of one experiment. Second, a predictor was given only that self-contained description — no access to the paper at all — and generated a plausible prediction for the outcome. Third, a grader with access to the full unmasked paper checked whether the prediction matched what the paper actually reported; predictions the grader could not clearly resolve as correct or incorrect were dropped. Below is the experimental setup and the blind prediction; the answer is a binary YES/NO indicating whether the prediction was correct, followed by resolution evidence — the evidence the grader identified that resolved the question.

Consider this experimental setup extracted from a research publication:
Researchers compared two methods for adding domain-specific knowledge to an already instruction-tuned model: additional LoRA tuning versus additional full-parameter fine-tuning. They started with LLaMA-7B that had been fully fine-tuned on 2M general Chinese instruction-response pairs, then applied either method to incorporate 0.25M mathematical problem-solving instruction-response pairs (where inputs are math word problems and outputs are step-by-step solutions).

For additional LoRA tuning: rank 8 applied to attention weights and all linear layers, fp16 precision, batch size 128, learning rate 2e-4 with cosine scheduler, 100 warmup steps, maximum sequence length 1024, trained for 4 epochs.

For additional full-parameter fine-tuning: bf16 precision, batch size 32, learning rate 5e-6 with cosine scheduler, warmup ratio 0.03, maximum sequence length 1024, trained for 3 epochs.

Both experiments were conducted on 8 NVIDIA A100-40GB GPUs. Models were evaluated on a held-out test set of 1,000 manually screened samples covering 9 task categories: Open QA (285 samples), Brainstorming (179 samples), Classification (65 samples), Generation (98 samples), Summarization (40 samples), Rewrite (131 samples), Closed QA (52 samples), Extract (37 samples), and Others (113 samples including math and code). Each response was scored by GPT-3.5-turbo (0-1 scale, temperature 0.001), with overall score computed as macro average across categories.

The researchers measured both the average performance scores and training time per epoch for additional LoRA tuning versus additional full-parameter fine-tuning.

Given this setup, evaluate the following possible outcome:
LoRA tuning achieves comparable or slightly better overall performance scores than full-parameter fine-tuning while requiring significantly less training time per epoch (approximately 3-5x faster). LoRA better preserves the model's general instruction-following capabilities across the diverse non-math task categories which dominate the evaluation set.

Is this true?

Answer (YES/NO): NO